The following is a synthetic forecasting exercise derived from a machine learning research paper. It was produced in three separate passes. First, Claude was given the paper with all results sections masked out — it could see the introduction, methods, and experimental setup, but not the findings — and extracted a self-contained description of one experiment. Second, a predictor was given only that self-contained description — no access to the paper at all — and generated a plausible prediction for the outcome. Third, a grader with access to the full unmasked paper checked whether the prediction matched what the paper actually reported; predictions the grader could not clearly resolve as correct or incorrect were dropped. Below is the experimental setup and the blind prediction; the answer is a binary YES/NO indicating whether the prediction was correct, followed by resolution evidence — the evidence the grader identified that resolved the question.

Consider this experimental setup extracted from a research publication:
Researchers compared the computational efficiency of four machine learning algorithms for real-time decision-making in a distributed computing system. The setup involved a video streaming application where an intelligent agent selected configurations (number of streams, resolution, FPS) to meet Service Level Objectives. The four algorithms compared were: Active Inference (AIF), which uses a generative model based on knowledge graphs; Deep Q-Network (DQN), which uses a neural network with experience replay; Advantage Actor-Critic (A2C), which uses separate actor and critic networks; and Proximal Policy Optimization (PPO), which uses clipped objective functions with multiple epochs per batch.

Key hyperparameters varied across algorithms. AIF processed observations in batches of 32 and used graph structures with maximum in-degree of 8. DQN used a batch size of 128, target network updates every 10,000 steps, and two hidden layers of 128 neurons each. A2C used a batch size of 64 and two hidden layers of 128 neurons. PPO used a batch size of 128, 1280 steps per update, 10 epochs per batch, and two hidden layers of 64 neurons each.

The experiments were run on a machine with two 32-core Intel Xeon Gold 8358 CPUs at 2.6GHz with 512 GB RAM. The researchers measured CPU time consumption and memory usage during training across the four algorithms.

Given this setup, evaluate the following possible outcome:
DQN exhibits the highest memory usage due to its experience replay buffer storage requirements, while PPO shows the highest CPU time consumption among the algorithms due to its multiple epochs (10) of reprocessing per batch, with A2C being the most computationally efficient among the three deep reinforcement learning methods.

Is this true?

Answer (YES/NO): NO